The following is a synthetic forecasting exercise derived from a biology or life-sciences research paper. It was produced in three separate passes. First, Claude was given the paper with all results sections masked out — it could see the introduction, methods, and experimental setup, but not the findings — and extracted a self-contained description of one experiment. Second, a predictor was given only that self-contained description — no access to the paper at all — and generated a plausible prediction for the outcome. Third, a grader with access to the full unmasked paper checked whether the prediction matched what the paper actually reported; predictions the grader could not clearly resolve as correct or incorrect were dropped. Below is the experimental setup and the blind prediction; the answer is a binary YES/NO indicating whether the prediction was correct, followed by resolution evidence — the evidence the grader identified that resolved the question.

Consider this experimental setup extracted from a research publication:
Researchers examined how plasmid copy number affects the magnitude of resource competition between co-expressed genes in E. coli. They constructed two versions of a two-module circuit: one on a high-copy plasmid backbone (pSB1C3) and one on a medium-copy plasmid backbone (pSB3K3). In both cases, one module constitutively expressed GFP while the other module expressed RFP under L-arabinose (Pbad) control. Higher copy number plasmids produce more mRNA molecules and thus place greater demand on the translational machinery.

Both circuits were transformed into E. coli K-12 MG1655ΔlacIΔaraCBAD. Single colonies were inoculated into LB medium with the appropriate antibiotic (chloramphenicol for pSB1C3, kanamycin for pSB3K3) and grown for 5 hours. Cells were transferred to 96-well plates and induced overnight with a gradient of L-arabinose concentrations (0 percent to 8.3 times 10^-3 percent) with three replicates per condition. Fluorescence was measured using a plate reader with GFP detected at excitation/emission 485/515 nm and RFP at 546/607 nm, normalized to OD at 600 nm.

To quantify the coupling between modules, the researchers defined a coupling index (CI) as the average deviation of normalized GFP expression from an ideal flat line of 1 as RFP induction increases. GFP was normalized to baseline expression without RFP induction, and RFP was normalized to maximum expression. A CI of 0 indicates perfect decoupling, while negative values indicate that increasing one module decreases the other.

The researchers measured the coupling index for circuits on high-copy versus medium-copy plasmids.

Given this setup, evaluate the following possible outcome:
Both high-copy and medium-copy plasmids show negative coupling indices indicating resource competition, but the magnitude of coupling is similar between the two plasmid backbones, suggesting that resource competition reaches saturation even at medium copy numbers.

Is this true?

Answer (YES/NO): NO